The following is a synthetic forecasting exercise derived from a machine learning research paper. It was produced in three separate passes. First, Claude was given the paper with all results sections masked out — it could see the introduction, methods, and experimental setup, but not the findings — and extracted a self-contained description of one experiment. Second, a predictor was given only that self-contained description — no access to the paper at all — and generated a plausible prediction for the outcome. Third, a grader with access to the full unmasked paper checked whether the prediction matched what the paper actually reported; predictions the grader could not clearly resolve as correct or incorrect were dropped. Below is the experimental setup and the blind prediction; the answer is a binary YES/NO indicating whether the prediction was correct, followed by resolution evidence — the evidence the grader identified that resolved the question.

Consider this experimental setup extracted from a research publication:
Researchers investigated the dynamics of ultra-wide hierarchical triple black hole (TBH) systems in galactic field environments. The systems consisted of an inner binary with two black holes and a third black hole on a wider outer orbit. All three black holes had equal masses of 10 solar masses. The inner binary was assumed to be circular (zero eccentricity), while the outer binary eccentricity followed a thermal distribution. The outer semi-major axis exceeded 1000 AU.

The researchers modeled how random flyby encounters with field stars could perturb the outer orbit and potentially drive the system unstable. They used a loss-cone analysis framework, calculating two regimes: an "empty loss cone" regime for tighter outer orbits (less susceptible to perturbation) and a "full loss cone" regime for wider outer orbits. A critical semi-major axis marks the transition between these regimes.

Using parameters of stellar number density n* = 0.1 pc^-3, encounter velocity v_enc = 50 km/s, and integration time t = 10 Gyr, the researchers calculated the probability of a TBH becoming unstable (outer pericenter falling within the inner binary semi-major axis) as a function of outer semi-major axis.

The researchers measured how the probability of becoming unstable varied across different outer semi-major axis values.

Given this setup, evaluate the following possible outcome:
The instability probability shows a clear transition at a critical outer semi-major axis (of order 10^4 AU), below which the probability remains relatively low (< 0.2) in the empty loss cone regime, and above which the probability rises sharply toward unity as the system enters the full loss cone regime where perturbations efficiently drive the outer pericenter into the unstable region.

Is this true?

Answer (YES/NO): NO